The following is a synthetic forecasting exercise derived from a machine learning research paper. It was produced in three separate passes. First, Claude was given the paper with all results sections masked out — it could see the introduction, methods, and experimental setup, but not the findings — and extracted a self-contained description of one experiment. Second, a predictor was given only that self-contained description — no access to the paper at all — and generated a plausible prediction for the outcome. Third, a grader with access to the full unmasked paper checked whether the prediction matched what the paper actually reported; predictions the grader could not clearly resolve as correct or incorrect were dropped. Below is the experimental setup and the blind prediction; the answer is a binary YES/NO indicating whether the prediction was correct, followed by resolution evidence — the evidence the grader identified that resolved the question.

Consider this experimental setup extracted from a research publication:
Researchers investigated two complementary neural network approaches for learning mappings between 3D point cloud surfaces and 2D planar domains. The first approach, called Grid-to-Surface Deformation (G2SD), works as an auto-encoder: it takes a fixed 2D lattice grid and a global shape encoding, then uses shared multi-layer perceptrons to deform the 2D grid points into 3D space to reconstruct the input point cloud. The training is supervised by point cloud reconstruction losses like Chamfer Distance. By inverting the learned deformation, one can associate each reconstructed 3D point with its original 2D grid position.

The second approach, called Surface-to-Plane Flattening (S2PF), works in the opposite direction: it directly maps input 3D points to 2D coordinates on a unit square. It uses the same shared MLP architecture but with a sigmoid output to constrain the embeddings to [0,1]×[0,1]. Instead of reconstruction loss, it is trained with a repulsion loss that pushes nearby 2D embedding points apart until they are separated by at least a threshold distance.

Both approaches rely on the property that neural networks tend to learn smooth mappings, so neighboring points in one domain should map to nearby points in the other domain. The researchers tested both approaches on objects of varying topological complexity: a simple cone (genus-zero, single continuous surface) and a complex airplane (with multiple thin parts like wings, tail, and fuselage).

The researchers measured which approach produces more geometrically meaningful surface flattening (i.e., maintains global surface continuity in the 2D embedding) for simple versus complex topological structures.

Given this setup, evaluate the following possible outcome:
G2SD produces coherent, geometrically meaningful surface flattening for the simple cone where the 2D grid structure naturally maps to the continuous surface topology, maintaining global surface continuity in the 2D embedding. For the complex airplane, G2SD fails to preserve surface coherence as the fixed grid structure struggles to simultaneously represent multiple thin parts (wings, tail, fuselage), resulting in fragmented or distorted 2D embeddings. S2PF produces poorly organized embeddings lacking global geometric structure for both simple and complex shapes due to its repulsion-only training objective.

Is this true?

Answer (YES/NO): NO